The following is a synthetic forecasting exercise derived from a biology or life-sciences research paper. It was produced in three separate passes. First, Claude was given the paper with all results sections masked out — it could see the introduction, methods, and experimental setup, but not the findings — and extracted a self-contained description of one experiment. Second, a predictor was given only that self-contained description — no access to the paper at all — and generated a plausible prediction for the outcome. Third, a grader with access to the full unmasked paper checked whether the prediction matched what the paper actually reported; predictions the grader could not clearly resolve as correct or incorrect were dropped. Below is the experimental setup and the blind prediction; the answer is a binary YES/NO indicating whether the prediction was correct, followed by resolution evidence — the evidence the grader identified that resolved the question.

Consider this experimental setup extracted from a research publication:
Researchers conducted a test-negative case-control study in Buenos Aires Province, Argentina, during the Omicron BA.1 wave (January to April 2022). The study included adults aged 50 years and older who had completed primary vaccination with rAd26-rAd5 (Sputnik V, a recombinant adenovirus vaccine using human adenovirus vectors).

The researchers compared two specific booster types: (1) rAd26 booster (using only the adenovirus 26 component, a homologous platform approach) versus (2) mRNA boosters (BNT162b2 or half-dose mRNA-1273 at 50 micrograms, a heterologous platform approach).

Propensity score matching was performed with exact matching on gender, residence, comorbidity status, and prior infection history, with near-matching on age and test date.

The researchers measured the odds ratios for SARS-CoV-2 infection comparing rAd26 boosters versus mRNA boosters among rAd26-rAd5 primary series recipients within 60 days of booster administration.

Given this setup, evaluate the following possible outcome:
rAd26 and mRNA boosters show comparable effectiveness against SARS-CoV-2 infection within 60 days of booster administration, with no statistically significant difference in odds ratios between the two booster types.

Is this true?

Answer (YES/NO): NO